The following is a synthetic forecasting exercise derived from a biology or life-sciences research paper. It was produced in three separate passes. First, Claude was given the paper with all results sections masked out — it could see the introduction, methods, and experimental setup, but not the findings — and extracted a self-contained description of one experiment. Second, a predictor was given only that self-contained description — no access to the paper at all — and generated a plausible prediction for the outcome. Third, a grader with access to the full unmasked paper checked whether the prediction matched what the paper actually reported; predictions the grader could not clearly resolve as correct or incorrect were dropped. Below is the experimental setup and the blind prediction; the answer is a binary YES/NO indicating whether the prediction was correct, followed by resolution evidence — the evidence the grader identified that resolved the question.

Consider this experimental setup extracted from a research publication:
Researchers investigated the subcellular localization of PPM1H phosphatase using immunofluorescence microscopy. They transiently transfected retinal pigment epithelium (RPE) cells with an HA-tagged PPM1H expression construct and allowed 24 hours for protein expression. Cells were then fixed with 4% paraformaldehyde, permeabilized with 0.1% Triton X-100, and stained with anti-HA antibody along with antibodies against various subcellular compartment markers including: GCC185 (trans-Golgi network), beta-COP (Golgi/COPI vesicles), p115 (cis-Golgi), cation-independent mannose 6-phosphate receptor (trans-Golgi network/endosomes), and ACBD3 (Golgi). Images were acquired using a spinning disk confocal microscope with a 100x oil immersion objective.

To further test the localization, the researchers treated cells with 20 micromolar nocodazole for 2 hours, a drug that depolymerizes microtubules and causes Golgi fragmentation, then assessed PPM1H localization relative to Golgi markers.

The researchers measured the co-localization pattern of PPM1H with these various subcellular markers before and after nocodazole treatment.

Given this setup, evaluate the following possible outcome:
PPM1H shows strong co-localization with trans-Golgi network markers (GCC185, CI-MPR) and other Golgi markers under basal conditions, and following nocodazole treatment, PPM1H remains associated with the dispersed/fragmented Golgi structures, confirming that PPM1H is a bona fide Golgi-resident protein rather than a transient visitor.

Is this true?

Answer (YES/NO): NO